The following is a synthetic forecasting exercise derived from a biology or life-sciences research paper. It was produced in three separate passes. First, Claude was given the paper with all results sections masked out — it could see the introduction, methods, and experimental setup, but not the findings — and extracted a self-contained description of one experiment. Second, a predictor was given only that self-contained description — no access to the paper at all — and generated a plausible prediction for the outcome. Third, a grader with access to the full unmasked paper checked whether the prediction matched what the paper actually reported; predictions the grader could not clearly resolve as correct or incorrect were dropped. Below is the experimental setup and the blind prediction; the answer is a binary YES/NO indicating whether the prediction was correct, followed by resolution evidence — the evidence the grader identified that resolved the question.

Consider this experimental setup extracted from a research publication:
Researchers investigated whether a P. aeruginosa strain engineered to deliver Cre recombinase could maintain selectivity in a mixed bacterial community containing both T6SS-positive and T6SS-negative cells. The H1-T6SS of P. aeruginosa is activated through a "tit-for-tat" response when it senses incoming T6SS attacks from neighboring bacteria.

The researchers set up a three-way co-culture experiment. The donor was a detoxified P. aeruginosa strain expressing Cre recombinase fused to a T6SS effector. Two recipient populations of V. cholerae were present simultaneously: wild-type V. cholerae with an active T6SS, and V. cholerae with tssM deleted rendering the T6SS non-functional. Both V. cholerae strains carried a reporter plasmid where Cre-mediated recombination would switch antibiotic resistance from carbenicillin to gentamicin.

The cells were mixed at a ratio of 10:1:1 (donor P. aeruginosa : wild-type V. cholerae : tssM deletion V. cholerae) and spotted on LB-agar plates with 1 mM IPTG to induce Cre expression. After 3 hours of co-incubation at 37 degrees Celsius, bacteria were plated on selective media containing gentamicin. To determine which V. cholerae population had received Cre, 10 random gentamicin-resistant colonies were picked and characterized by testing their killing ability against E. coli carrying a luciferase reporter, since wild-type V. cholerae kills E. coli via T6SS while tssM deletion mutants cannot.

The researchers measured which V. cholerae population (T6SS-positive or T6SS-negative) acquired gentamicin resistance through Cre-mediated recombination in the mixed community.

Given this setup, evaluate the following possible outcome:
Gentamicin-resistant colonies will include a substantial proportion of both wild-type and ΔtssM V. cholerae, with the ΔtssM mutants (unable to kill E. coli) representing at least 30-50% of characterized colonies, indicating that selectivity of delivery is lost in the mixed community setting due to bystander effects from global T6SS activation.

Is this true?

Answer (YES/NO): NO